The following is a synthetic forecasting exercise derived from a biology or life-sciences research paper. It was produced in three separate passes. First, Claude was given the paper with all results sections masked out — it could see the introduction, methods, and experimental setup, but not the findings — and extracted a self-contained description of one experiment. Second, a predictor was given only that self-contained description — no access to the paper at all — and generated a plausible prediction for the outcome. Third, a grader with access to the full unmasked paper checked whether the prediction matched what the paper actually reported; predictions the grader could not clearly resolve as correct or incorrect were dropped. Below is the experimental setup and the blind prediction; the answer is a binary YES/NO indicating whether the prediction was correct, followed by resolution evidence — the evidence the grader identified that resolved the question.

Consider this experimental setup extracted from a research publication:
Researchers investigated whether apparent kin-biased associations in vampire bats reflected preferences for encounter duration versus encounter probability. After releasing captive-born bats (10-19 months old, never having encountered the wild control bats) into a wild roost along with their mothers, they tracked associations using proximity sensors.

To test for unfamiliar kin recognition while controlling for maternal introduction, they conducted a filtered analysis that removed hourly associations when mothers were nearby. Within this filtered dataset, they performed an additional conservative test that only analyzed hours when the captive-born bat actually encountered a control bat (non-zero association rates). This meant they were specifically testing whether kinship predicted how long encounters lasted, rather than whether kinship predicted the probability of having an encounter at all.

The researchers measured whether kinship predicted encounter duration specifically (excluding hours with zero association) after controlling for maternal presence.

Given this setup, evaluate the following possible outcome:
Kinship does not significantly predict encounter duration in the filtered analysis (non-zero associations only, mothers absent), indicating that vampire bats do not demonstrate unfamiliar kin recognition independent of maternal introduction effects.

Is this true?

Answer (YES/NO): NO